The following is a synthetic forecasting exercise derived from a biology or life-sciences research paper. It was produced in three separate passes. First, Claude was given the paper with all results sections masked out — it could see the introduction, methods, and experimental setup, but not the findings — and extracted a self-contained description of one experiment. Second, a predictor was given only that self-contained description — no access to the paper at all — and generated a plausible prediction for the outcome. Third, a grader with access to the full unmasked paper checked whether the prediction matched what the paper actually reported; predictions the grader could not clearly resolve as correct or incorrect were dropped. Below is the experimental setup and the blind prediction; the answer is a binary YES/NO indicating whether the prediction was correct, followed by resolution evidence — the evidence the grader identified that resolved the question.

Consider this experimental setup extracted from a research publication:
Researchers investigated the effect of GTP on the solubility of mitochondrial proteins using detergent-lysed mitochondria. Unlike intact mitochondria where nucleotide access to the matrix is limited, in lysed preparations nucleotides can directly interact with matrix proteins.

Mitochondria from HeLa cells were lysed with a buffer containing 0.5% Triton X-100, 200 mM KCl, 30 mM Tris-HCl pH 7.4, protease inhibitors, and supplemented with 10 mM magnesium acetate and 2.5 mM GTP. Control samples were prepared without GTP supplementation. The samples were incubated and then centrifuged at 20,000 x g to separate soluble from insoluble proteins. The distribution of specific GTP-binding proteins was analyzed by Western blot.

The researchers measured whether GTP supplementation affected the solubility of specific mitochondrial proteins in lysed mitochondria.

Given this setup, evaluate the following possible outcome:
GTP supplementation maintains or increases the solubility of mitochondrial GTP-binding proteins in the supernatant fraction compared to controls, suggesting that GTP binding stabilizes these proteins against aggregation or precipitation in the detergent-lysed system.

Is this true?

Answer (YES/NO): NO